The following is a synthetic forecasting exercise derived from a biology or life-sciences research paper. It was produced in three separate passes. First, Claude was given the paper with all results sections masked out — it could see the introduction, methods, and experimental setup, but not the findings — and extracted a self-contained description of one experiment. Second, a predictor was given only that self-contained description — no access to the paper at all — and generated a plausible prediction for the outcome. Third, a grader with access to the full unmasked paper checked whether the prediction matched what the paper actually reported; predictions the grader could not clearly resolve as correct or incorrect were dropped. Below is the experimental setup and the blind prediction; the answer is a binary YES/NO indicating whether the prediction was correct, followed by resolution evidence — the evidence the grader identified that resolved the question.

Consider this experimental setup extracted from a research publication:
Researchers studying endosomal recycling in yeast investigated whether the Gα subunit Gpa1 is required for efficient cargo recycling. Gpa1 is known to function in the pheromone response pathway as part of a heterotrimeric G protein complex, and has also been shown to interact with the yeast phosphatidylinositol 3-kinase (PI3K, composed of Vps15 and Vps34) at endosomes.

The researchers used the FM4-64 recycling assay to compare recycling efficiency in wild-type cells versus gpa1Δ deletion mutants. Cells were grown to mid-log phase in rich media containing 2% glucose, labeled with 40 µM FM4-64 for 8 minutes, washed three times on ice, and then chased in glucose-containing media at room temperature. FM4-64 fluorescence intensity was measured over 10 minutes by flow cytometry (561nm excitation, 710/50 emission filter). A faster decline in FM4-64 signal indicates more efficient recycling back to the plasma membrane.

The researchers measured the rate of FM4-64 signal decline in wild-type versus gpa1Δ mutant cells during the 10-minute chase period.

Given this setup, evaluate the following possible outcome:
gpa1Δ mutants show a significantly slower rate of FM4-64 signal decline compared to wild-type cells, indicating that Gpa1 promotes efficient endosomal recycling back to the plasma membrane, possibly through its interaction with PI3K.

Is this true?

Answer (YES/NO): YES